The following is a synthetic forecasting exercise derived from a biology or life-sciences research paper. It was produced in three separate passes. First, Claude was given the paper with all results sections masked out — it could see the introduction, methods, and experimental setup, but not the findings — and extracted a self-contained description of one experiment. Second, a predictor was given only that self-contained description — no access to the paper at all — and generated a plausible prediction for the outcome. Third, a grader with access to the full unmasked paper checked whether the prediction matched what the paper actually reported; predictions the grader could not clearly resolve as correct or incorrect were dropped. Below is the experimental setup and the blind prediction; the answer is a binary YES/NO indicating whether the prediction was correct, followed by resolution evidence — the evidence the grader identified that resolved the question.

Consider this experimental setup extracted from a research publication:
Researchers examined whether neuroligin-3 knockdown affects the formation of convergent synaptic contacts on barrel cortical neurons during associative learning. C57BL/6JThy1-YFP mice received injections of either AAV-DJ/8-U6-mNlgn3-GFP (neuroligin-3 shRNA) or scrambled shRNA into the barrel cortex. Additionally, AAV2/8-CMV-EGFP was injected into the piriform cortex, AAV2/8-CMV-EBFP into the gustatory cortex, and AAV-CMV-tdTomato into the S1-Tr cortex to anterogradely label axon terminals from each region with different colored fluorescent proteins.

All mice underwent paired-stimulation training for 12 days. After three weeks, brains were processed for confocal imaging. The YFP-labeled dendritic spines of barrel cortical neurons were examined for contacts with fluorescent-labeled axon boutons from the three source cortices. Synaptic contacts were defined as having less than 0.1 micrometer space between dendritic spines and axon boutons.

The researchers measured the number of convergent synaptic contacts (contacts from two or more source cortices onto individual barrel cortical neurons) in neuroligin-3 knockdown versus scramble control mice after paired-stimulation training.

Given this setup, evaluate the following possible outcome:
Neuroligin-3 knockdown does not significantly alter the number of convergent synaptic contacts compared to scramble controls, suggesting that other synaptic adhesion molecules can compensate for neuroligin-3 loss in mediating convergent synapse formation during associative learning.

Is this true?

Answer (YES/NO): NO